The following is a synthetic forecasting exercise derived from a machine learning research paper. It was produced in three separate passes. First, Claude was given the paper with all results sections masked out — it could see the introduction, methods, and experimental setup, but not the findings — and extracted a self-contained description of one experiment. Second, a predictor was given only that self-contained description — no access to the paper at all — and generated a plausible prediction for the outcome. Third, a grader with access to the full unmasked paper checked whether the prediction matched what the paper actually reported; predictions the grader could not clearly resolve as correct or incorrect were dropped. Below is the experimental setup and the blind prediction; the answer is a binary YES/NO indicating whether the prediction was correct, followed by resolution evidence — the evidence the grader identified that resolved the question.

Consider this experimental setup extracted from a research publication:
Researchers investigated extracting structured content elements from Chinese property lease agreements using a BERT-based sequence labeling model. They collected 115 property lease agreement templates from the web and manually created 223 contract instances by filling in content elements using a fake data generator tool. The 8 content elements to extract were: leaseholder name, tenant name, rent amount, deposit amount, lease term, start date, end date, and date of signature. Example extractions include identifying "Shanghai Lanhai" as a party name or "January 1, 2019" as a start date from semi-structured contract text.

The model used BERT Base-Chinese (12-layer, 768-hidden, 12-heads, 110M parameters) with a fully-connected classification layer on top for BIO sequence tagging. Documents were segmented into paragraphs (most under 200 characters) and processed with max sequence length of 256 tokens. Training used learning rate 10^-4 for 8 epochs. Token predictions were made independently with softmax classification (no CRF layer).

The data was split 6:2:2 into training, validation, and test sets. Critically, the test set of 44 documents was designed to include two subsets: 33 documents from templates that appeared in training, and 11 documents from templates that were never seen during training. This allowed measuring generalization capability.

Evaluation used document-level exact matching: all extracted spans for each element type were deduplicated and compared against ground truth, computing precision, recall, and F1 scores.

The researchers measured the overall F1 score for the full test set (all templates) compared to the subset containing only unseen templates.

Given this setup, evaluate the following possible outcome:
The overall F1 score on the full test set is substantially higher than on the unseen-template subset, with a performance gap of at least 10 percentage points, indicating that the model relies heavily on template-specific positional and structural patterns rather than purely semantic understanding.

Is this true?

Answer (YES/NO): NO